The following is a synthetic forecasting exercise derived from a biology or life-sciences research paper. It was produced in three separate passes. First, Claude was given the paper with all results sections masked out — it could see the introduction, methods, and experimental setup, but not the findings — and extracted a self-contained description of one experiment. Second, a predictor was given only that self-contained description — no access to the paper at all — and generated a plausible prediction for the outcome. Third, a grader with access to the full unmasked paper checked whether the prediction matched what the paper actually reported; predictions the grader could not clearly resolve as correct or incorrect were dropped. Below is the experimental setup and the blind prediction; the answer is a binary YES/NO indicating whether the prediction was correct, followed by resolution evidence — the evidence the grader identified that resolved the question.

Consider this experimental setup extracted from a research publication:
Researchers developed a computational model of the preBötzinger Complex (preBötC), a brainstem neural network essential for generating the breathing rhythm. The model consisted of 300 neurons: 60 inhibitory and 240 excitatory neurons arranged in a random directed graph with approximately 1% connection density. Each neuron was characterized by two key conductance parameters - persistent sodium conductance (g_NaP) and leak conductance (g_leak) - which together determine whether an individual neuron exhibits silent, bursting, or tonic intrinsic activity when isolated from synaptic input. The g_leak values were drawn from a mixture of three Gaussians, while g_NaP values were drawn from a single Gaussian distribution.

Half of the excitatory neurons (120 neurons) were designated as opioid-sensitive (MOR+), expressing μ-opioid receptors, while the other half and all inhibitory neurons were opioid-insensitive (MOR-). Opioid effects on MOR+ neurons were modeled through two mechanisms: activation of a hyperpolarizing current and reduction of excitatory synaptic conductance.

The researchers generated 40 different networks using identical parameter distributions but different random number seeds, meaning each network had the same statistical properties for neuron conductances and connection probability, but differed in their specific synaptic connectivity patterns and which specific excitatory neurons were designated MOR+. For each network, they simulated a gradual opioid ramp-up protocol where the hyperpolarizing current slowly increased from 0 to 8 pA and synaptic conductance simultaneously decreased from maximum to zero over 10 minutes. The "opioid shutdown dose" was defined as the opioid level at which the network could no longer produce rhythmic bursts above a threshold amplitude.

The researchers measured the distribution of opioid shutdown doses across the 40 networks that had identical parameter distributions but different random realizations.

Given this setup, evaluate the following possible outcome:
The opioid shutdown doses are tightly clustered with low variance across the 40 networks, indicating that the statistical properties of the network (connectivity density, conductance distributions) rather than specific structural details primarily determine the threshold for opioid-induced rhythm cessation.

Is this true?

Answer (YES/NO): NO